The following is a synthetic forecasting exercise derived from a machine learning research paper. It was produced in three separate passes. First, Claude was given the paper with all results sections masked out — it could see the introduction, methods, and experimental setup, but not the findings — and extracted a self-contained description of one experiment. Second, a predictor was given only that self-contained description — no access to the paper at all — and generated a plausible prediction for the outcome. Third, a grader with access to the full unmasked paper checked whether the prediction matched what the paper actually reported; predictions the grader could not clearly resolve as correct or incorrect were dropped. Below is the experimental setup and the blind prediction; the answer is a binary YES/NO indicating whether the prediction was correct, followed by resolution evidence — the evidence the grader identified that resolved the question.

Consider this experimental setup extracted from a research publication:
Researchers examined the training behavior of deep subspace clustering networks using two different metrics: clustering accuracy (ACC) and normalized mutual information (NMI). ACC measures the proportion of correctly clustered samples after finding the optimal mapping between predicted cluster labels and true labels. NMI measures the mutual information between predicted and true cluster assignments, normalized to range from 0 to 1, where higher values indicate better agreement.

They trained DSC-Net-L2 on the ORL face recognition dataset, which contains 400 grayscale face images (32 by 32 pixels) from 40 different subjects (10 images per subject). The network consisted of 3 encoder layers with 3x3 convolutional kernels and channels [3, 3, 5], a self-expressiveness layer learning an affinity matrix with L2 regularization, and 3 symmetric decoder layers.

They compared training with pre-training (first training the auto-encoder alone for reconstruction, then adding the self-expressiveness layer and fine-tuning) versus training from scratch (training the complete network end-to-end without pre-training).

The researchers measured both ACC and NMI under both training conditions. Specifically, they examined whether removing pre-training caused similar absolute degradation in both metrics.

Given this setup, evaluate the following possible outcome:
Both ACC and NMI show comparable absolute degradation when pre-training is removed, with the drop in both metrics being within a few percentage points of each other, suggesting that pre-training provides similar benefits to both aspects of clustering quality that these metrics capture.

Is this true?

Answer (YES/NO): NO